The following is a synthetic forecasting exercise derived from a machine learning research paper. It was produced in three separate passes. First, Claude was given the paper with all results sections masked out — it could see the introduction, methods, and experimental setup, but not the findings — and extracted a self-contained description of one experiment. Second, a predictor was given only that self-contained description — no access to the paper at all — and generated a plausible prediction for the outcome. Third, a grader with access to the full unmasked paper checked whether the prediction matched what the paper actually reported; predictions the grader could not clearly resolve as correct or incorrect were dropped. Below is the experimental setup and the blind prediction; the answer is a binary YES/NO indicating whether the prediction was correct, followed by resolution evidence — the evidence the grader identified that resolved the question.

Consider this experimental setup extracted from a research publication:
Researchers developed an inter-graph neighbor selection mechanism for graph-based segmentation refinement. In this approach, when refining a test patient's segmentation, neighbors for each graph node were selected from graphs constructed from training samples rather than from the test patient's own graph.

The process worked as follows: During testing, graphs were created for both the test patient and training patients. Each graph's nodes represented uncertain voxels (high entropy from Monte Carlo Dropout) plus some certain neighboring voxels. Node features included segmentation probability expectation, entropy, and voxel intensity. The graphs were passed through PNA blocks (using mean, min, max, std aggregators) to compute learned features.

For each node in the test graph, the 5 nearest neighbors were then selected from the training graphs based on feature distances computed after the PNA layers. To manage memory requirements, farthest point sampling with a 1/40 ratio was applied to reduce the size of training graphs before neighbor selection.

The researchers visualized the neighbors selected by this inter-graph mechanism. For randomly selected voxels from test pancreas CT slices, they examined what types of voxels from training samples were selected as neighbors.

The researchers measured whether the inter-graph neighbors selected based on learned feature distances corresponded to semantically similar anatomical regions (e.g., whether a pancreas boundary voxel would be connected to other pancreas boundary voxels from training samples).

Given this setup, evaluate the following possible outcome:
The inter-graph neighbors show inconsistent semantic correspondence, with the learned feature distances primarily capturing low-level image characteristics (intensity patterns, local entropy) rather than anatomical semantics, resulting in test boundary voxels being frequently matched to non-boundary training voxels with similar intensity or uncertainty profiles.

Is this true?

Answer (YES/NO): NO